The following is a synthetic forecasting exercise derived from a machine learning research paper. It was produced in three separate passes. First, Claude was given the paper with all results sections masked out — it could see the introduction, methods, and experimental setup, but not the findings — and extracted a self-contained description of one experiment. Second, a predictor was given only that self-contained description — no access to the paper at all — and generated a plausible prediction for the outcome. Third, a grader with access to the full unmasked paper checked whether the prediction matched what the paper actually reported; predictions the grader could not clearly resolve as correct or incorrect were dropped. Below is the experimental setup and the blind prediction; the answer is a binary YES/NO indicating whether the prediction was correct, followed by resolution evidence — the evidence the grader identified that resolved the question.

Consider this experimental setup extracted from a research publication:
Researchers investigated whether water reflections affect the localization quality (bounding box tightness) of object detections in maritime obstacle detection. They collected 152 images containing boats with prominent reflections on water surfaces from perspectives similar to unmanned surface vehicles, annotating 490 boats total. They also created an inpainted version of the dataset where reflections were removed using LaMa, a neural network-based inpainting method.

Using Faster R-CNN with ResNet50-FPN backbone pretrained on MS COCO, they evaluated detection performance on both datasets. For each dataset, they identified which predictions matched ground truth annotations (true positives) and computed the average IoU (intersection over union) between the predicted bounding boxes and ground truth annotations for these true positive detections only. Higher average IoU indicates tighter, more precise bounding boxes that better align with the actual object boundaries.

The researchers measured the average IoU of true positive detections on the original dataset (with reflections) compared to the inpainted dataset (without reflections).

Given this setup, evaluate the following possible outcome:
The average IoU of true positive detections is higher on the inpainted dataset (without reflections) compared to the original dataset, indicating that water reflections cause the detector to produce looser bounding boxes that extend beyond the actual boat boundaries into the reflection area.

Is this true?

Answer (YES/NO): YES